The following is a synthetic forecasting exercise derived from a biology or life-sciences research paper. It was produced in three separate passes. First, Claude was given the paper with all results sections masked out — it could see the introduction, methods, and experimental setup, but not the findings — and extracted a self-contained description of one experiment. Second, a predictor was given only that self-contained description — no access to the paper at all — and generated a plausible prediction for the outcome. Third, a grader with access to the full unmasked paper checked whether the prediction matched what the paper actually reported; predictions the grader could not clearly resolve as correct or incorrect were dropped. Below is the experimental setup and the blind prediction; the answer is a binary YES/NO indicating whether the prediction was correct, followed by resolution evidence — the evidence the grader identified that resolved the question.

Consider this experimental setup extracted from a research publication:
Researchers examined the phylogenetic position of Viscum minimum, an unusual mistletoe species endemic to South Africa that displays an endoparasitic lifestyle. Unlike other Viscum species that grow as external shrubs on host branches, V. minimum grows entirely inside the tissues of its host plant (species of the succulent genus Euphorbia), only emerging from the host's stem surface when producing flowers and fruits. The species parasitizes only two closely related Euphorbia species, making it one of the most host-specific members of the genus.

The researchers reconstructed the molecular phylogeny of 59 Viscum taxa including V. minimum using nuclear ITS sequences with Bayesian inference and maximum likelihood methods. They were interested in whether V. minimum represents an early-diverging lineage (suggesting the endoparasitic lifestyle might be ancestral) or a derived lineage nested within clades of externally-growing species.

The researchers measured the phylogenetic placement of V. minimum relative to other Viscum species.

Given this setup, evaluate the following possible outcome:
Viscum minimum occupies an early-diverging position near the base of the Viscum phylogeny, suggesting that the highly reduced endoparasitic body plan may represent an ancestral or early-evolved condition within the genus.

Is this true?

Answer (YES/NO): NO